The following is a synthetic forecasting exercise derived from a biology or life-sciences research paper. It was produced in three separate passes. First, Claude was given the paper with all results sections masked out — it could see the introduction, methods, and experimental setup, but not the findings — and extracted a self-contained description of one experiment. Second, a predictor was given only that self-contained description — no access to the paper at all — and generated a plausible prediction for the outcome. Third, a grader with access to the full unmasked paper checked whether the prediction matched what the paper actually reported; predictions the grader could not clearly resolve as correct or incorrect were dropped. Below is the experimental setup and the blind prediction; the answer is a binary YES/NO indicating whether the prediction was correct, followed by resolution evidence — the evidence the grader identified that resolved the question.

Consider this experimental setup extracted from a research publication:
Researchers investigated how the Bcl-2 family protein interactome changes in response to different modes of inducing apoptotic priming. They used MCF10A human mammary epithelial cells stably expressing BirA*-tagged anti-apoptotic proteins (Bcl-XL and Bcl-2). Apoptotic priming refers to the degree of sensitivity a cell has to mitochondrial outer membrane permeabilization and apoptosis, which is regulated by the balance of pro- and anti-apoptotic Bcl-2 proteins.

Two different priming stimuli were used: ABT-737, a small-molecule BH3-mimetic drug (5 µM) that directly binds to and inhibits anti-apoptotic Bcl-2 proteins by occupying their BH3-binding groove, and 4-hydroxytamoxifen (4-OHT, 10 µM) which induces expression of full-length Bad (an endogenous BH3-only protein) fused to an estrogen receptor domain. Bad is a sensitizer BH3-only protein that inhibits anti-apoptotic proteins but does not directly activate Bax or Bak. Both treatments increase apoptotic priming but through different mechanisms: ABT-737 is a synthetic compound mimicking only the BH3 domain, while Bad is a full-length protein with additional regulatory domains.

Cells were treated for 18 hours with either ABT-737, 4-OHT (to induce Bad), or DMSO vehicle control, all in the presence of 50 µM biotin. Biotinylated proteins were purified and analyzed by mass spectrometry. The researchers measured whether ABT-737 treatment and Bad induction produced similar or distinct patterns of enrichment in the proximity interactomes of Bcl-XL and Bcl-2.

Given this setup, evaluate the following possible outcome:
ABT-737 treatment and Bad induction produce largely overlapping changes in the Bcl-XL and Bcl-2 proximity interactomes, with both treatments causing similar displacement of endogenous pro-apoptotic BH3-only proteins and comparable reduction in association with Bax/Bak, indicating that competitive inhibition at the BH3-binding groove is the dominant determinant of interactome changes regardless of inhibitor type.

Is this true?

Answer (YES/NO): NO